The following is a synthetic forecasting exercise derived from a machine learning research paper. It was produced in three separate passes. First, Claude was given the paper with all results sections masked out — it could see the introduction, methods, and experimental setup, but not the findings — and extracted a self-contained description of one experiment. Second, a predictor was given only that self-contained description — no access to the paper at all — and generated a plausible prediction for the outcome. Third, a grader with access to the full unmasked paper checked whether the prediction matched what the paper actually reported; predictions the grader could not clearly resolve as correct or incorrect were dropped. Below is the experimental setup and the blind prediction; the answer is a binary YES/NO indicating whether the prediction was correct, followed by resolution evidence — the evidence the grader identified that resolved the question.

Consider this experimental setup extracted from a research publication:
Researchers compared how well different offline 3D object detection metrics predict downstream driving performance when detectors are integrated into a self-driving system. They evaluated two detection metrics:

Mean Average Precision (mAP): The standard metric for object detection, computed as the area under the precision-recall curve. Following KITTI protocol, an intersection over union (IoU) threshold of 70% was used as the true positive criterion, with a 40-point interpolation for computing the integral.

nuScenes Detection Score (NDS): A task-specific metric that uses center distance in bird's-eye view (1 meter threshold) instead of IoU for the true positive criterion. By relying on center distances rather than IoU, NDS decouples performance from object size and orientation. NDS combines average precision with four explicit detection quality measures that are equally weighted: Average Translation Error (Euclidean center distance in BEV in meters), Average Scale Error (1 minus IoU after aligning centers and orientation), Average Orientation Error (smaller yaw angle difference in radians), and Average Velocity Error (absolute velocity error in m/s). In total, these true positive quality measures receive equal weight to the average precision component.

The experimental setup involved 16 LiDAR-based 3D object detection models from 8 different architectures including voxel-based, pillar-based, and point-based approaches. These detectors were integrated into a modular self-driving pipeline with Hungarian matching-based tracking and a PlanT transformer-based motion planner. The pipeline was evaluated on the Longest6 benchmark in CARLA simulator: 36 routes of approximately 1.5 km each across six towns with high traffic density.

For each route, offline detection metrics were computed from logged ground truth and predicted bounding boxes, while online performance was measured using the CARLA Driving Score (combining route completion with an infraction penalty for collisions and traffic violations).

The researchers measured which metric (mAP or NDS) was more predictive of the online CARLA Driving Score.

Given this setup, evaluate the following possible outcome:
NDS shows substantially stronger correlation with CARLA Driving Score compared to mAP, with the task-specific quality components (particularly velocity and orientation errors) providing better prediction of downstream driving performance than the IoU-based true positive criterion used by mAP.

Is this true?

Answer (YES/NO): NO